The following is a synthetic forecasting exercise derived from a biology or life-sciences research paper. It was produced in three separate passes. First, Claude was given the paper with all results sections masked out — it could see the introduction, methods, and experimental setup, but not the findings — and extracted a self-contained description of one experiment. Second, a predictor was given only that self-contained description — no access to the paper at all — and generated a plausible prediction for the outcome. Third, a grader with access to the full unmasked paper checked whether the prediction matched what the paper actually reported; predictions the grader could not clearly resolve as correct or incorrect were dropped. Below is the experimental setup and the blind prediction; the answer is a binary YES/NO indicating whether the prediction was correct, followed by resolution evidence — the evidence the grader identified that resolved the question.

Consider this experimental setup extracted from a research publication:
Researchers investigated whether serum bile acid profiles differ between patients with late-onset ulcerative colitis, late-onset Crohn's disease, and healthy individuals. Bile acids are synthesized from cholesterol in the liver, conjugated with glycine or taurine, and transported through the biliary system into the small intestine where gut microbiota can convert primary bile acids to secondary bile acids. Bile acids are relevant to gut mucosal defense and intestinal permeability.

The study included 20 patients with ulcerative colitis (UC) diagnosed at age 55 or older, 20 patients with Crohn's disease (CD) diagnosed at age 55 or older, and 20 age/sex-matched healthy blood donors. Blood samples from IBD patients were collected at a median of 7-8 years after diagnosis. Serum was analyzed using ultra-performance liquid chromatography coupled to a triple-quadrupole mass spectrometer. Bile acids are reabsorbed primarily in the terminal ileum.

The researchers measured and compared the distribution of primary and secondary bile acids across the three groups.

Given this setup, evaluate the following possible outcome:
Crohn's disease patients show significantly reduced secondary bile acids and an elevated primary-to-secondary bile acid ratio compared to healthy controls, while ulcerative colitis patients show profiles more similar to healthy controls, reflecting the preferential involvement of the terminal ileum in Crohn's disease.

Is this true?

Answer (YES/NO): NO